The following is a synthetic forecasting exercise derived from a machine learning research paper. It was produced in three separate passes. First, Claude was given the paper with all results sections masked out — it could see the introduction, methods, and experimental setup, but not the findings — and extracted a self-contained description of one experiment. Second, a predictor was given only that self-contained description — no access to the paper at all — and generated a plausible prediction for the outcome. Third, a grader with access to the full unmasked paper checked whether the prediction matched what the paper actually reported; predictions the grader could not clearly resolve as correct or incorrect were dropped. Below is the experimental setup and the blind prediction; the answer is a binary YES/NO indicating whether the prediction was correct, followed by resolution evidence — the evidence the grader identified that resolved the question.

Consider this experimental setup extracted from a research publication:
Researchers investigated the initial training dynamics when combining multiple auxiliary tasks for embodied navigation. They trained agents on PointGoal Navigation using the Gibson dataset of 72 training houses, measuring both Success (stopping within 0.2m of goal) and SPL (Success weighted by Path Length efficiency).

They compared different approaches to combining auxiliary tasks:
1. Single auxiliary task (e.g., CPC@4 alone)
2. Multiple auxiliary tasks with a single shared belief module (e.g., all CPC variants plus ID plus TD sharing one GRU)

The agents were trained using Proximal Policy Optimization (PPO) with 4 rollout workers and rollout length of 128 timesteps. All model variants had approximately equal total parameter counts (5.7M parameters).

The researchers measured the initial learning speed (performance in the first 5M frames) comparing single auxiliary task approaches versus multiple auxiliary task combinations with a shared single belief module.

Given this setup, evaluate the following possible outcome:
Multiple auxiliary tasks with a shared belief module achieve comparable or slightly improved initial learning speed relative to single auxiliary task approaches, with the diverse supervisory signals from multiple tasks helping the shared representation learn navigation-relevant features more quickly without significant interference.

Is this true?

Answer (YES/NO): NO